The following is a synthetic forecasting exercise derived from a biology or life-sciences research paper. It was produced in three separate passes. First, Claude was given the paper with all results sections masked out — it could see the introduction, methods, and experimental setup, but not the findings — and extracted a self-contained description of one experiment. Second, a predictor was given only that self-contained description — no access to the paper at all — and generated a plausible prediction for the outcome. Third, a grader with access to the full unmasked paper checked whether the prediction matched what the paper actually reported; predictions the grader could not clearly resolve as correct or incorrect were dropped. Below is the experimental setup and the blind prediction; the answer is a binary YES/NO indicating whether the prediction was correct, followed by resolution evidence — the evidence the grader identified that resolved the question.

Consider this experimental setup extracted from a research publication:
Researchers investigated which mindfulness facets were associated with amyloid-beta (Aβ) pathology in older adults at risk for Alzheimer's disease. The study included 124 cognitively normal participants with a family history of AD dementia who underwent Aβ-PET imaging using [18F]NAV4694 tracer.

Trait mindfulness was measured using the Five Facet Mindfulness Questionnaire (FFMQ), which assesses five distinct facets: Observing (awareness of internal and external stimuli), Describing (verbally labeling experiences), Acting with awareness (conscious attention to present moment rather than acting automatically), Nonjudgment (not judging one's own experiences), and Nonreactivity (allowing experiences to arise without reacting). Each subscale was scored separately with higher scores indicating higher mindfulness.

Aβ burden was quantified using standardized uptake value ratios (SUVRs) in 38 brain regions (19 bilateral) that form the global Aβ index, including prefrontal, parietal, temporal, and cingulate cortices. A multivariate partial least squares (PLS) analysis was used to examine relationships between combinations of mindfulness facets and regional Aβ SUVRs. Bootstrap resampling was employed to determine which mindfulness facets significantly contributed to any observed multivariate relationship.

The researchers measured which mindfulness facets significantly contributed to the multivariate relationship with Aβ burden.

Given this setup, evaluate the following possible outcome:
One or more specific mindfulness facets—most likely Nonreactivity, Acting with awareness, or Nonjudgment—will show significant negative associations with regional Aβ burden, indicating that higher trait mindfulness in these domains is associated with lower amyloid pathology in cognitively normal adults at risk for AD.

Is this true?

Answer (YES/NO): YES